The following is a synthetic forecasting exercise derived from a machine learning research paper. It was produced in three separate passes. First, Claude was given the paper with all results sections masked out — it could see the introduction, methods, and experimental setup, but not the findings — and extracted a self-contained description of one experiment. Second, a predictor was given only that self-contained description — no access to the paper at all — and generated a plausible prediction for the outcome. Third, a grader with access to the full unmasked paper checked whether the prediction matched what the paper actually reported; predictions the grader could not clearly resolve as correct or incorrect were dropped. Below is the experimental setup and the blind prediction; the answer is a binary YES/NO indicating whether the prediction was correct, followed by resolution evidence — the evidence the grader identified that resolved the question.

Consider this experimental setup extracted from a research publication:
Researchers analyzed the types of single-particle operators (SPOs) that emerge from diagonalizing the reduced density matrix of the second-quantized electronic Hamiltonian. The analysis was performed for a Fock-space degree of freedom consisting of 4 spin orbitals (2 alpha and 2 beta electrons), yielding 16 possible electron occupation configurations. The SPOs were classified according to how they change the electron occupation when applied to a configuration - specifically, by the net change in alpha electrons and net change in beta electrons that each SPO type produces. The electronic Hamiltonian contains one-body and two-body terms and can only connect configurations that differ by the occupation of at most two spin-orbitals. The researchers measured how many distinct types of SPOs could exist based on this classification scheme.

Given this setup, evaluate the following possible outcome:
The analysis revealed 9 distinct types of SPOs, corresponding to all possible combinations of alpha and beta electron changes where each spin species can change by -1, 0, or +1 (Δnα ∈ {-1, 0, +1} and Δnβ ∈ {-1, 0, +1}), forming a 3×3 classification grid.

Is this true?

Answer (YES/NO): NO